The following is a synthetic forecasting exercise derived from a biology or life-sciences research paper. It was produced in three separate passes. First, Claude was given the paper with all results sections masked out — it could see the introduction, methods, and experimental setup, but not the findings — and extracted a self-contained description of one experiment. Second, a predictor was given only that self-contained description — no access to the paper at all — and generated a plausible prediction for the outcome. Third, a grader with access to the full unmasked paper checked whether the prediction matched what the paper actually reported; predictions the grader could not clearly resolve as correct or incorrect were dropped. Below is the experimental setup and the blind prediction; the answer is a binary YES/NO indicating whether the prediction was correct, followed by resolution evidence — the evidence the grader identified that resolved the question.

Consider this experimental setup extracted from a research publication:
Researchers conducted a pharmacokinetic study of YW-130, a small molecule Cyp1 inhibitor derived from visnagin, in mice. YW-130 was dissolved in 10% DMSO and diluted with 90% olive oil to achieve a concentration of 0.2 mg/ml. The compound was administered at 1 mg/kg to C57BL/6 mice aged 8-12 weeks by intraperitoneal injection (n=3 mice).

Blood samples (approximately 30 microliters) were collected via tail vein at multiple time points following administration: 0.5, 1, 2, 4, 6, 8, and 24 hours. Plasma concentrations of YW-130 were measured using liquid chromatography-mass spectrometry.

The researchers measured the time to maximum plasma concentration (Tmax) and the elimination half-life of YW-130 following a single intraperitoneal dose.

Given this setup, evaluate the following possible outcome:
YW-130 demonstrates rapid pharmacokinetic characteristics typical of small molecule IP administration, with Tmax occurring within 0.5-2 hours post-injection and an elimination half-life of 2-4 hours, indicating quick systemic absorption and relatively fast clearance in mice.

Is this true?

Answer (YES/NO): NO